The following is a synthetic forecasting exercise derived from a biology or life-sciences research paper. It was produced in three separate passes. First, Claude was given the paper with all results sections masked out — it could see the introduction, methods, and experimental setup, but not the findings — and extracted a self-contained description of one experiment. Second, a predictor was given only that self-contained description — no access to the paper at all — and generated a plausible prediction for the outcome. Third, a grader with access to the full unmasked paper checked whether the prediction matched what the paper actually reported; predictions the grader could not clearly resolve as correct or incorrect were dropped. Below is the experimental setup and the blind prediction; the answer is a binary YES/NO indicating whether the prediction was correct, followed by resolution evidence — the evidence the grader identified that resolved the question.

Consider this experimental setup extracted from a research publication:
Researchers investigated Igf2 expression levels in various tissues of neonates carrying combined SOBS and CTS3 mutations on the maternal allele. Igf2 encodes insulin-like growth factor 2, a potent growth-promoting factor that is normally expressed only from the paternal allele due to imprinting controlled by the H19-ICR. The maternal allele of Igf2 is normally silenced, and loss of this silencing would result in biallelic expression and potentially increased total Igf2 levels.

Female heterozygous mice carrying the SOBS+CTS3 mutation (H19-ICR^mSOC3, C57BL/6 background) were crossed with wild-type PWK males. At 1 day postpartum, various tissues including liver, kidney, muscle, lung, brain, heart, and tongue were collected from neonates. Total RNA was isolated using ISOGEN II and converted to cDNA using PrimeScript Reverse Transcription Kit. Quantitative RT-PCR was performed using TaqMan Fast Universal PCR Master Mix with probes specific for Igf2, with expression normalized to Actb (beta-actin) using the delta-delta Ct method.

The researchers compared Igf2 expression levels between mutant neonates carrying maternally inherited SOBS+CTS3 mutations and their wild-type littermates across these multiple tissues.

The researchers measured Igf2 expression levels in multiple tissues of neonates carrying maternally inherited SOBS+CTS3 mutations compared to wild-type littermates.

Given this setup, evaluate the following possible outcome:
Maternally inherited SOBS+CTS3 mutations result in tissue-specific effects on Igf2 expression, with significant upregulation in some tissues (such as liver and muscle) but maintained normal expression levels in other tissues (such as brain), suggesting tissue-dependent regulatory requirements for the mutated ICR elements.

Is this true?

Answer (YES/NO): NO